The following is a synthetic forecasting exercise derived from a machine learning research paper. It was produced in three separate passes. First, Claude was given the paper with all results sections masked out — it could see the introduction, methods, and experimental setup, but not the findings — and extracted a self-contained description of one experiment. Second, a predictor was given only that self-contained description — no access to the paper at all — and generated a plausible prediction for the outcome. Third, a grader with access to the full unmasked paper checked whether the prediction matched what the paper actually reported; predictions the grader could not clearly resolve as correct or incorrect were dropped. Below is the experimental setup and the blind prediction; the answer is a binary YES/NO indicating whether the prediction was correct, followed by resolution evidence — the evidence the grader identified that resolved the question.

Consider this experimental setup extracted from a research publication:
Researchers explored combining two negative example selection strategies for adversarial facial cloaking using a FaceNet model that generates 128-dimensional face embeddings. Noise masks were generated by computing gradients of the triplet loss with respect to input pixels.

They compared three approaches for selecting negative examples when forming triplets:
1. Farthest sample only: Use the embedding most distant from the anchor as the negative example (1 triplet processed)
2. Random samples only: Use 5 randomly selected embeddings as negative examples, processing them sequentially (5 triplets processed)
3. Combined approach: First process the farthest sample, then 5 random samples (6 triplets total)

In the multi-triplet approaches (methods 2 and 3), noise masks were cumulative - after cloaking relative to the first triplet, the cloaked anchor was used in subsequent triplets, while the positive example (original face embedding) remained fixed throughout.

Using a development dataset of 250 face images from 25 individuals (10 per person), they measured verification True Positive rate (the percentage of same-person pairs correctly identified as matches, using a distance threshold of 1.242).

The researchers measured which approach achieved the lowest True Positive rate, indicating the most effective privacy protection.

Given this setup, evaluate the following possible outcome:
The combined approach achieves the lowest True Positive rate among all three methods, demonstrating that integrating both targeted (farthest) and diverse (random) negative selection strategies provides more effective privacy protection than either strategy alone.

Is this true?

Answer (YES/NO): NO